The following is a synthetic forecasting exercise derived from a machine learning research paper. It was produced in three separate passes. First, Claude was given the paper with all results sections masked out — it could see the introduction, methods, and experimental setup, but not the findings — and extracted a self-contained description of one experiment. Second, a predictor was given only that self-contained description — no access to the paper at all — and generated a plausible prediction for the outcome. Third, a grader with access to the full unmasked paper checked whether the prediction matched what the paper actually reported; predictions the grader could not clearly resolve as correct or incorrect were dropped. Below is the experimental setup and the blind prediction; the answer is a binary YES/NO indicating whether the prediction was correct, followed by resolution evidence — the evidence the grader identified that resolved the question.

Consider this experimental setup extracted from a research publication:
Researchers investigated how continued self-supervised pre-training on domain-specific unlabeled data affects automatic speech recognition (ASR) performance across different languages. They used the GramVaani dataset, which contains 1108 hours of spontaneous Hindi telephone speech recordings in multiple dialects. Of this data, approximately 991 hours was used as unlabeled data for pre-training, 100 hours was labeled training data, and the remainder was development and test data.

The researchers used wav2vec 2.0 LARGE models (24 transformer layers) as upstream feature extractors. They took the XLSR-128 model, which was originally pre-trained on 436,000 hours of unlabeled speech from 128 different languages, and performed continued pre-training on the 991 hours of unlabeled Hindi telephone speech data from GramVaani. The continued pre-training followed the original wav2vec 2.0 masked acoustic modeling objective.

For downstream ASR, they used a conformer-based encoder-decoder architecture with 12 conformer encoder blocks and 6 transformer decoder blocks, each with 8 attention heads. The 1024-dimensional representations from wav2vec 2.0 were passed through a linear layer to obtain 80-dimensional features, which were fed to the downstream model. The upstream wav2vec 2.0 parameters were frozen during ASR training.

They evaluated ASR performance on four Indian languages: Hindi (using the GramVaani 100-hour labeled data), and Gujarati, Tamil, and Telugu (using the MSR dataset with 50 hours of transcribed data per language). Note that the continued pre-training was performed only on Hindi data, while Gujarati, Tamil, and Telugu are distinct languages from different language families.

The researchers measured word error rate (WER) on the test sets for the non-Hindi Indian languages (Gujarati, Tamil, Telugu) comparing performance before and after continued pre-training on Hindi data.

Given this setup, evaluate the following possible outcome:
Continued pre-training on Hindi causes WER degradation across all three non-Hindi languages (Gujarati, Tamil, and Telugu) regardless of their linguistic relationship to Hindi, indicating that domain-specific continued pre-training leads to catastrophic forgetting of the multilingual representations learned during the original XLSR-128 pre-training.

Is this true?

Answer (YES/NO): YES